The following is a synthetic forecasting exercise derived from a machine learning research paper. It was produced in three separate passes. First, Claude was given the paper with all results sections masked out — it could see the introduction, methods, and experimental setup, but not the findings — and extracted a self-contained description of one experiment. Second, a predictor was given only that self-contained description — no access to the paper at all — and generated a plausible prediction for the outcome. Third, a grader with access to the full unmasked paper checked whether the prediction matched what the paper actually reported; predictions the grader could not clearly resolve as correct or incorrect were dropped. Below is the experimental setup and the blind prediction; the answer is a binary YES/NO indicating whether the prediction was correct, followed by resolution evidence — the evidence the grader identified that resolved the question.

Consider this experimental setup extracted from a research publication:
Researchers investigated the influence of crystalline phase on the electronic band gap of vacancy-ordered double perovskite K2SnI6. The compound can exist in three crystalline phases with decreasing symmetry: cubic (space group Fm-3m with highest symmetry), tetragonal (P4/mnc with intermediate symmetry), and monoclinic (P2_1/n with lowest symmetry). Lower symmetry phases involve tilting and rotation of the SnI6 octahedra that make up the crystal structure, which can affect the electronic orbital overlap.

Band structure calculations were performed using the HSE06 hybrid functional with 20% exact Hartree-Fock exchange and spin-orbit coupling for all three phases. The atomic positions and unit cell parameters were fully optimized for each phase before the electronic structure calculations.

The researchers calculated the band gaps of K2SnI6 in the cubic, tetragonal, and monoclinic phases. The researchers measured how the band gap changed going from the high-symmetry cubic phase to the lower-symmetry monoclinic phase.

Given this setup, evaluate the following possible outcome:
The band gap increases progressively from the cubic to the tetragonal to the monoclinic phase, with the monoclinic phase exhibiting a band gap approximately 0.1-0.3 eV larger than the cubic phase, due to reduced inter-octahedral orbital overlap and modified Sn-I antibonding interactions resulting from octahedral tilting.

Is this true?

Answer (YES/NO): NO